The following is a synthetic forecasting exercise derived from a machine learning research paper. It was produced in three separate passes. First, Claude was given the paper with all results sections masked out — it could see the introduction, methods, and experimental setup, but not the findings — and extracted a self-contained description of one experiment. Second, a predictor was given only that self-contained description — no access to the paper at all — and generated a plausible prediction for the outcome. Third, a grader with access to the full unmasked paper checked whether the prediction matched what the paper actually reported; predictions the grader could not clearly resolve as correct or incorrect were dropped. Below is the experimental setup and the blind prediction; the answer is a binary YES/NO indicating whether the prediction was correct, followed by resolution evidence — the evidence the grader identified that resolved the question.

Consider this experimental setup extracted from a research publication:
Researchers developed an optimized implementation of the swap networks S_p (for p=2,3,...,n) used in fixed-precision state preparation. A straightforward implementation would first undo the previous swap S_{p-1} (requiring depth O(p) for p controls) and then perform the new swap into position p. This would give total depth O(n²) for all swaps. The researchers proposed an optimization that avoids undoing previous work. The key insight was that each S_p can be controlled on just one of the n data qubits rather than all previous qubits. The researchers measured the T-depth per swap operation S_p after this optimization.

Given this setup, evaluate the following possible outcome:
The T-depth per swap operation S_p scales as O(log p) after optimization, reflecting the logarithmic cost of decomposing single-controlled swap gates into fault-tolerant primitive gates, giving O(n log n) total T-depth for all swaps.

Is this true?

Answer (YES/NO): NO